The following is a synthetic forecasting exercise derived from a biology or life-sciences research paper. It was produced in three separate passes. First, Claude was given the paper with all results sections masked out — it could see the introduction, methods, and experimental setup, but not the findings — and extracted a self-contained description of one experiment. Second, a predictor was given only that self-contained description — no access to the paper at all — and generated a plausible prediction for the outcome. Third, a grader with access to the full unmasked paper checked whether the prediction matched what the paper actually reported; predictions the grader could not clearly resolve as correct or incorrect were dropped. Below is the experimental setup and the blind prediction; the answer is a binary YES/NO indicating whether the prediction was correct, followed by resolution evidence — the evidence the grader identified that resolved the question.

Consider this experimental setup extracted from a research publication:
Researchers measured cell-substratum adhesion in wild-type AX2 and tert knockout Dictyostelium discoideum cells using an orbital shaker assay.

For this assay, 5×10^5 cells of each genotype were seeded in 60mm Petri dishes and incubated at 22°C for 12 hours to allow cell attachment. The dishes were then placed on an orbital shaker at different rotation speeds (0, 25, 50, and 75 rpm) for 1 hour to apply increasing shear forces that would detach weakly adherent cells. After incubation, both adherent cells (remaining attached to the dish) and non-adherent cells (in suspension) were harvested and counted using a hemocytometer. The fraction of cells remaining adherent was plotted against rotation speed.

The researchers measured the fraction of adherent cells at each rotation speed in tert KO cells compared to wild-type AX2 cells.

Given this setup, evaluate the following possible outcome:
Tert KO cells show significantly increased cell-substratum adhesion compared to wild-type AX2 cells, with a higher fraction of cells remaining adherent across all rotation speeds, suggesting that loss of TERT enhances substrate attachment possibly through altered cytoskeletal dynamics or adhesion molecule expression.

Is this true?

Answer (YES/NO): NO